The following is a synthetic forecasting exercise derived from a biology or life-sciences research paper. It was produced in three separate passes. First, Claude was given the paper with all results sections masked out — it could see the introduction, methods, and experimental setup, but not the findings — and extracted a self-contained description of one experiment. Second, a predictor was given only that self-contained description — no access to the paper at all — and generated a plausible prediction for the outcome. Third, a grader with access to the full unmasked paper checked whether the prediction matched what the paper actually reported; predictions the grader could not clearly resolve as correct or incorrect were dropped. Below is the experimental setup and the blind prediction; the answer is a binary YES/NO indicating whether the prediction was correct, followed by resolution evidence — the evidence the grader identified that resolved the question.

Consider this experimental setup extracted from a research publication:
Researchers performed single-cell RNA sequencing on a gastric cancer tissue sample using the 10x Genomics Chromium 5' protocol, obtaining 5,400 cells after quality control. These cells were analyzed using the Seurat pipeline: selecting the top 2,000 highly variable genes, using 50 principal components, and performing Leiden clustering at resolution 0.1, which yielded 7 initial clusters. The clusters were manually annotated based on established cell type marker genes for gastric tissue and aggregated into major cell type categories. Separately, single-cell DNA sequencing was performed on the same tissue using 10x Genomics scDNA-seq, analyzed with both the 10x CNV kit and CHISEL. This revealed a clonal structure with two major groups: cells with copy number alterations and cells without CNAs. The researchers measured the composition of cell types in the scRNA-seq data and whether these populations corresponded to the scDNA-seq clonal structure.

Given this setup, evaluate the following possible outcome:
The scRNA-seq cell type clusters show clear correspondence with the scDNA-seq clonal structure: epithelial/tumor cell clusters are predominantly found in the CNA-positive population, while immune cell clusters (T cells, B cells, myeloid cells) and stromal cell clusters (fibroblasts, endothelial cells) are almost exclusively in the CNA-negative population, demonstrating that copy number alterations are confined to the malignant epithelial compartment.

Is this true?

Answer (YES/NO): NO